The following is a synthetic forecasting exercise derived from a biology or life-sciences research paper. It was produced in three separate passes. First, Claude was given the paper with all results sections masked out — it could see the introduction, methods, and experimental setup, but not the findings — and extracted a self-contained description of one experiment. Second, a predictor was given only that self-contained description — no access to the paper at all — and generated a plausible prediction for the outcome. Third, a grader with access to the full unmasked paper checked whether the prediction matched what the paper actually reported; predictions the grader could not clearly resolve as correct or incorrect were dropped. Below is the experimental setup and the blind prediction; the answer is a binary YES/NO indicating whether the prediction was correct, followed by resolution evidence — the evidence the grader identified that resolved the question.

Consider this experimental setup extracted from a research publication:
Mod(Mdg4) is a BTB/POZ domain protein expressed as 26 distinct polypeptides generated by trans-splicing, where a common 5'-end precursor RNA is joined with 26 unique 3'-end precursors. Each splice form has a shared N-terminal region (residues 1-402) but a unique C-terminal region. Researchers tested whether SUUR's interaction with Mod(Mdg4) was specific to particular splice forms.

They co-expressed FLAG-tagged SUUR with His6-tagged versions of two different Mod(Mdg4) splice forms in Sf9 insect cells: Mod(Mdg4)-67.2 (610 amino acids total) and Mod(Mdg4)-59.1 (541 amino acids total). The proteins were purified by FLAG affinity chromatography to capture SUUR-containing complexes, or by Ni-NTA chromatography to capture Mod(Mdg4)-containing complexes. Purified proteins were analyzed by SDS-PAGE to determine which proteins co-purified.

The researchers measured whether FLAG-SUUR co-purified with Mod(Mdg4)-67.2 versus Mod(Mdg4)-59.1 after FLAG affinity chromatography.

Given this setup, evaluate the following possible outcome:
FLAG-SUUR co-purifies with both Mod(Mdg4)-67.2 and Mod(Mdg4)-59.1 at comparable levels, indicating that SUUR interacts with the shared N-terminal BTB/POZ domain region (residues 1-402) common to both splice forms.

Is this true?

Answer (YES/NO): NO